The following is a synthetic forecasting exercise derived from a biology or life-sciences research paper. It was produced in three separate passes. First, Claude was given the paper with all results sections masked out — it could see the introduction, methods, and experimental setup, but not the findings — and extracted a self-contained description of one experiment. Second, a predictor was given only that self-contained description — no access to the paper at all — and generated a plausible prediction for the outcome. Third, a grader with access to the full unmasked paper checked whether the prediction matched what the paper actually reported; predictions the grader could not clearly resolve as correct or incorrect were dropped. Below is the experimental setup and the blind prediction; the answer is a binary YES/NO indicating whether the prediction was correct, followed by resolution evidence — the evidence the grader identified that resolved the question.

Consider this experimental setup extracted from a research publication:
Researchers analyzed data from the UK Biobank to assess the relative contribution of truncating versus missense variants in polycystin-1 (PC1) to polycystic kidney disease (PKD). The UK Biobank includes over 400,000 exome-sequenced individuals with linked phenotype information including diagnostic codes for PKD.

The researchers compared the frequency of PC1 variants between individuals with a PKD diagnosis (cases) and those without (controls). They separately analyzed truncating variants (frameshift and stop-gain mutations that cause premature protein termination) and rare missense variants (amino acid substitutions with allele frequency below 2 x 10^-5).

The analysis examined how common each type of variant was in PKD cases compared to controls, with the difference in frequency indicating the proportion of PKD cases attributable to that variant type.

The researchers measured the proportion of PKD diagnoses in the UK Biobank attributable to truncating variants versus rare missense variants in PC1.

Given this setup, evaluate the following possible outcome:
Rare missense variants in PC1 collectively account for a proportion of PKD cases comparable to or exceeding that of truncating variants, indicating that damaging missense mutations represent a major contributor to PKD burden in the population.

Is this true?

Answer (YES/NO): YES